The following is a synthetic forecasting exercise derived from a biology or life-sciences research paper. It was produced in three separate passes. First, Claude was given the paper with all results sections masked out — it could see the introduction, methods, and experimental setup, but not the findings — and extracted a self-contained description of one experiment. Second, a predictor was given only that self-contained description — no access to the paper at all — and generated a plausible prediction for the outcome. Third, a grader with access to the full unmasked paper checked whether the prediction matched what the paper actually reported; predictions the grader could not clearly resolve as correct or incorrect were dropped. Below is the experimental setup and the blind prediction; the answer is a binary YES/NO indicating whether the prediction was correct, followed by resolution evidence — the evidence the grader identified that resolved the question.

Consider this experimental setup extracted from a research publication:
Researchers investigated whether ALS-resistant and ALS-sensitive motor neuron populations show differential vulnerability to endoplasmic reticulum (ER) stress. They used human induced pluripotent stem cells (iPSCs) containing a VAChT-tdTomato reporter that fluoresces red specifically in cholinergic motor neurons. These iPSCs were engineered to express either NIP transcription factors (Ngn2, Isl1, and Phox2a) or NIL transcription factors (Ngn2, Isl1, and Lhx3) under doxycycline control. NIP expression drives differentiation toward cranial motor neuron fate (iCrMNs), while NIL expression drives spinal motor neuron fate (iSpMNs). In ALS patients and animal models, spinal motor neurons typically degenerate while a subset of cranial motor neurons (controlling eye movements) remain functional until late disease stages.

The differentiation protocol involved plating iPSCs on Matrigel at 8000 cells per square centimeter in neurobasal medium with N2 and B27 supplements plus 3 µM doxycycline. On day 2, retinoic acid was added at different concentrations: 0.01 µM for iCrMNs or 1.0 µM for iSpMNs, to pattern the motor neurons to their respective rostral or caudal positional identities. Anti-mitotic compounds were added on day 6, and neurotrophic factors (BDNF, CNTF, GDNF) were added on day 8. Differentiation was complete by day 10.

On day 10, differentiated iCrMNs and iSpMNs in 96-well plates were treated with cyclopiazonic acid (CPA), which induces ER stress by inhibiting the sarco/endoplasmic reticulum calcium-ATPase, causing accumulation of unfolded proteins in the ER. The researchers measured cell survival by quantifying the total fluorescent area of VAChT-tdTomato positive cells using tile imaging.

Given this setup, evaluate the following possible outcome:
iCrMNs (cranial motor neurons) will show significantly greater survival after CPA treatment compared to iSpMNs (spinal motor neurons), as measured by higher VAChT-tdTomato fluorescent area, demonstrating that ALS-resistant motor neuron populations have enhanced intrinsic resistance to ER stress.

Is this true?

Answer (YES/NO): YES